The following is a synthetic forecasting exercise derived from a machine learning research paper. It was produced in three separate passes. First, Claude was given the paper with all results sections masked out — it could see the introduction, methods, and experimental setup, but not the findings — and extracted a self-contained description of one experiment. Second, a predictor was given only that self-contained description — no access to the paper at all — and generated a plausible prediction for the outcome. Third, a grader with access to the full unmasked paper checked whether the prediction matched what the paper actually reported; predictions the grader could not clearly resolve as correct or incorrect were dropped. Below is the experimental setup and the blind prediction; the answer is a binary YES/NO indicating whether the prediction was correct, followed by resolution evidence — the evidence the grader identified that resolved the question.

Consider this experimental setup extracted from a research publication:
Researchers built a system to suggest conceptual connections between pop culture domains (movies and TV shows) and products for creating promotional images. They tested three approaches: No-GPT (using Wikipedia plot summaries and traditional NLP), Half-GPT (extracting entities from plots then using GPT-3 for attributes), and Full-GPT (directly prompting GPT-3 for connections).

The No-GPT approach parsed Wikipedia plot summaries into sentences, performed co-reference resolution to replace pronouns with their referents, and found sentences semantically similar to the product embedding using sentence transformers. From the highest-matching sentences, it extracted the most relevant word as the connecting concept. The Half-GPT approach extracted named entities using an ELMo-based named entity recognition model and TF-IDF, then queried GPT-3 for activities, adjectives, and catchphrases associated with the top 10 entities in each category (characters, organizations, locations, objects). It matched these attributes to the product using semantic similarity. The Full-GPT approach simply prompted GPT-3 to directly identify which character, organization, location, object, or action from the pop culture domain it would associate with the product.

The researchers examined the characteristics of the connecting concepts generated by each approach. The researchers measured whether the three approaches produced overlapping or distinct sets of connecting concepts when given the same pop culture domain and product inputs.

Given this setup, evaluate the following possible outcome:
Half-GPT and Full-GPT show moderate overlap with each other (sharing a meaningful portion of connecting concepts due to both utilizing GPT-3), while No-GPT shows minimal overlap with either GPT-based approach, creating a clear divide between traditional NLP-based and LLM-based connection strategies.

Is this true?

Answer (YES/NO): NO